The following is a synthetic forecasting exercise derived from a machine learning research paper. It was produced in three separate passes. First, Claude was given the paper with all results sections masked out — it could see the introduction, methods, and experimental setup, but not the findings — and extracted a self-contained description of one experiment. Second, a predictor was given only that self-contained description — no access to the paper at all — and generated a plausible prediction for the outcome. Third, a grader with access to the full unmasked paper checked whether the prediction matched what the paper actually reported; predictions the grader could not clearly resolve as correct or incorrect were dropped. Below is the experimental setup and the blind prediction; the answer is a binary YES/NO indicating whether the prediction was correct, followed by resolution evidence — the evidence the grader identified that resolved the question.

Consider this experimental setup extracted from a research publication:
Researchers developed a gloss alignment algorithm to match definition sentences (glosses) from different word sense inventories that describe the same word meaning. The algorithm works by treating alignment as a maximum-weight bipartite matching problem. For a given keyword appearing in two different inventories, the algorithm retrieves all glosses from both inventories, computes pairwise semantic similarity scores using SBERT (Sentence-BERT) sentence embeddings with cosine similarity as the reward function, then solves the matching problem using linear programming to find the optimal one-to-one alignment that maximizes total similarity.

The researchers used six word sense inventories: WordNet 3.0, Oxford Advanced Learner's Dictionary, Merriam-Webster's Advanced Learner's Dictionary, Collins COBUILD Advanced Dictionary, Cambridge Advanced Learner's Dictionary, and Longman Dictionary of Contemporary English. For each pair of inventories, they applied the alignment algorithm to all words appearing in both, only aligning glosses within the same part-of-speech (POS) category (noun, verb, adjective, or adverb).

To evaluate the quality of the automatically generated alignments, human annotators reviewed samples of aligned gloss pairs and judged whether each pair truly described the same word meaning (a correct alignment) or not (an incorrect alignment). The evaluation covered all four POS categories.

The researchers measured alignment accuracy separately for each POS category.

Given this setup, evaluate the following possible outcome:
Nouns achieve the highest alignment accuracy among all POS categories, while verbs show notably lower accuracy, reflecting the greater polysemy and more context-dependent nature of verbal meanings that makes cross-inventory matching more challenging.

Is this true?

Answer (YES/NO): YES